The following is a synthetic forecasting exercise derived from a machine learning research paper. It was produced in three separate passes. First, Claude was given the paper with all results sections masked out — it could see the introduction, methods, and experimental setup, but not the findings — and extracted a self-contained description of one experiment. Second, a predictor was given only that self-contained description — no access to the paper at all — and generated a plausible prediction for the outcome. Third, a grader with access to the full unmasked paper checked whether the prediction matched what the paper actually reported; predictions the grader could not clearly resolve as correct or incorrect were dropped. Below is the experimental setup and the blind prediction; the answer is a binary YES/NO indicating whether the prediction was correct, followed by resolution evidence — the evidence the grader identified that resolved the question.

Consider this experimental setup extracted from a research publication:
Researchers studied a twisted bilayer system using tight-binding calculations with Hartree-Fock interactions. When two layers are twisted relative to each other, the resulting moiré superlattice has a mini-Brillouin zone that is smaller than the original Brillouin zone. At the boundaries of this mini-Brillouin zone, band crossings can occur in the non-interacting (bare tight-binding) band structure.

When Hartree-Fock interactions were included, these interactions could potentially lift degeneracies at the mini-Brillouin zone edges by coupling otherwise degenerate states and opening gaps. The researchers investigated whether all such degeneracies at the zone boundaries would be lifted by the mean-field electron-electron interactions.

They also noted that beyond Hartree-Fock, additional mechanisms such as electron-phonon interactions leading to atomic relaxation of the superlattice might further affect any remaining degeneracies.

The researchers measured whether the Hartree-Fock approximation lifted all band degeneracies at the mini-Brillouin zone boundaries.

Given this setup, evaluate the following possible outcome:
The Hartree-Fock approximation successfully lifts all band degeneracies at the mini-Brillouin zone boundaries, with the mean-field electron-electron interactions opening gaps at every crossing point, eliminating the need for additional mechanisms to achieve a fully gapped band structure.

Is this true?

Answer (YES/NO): NO